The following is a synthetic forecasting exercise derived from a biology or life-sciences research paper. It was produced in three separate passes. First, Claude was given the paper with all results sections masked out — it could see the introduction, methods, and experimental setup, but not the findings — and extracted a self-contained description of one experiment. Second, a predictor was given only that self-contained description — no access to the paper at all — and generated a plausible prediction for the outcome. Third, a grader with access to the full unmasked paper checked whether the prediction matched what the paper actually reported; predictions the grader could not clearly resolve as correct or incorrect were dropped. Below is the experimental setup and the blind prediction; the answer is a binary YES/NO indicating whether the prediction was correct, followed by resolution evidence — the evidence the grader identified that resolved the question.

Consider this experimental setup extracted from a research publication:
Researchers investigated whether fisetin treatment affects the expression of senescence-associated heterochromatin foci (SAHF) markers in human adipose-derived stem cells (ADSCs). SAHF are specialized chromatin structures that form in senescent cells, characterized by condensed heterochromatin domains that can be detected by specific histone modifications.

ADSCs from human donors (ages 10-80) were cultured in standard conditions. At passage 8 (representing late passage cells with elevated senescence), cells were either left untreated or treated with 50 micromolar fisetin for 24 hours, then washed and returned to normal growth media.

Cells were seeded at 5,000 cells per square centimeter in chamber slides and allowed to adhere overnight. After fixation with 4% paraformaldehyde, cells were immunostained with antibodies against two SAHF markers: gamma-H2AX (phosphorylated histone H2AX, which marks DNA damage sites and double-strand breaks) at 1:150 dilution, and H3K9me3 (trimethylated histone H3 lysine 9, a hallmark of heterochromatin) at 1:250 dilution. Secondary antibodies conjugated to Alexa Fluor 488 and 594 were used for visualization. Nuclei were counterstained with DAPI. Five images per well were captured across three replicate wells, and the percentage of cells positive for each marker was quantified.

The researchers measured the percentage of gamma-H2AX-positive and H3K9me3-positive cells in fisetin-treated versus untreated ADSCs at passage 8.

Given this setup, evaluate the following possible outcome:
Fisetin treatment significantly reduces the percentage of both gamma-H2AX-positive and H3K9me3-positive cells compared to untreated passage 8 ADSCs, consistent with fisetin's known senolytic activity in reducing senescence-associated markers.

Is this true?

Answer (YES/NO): YES